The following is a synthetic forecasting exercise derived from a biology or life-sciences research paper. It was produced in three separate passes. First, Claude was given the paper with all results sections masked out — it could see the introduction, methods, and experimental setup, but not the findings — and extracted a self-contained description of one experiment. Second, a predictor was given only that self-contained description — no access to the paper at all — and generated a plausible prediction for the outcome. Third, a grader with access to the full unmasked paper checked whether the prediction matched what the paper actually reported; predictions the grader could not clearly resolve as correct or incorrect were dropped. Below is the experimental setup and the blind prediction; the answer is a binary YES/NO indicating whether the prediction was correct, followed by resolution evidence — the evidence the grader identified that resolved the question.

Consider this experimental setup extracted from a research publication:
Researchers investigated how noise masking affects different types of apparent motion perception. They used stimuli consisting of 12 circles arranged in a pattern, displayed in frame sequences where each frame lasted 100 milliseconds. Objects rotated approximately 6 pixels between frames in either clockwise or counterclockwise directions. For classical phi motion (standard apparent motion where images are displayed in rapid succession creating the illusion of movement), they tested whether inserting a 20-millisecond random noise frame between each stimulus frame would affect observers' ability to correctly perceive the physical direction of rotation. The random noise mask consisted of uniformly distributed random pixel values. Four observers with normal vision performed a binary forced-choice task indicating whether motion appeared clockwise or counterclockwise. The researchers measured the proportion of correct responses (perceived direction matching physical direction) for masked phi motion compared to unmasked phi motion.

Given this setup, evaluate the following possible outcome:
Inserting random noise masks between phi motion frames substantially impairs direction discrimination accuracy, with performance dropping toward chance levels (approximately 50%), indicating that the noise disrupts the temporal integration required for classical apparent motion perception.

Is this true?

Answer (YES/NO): NO